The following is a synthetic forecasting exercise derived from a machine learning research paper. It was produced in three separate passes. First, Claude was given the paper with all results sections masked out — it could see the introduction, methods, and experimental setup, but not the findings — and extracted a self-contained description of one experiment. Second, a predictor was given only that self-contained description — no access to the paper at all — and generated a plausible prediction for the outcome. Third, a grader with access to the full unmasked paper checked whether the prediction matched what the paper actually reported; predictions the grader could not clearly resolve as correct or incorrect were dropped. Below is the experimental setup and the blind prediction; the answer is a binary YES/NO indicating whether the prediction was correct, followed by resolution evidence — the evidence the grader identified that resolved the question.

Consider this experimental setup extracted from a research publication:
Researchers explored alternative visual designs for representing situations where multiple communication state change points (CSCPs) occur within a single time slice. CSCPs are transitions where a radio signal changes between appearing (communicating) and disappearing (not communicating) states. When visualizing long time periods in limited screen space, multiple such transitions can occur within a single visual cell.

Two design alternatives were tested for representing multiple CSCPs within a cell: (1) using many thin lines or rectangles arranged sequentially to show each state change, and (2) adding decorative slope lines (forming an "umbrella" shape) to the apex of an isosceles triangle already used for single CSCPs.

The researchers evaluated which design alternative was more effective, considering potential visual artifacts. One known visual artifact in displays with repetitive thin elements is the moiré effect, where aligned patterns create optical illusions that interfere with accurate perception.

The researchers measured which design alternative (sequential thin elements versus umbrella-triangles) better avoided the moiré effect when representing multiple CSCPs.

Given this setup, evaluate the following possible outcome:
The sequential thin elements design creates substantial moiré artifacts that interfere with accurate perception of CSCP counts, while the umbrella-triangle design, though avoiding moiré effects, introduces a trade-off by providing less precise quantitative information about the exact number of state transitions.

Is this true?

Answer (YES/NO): NO